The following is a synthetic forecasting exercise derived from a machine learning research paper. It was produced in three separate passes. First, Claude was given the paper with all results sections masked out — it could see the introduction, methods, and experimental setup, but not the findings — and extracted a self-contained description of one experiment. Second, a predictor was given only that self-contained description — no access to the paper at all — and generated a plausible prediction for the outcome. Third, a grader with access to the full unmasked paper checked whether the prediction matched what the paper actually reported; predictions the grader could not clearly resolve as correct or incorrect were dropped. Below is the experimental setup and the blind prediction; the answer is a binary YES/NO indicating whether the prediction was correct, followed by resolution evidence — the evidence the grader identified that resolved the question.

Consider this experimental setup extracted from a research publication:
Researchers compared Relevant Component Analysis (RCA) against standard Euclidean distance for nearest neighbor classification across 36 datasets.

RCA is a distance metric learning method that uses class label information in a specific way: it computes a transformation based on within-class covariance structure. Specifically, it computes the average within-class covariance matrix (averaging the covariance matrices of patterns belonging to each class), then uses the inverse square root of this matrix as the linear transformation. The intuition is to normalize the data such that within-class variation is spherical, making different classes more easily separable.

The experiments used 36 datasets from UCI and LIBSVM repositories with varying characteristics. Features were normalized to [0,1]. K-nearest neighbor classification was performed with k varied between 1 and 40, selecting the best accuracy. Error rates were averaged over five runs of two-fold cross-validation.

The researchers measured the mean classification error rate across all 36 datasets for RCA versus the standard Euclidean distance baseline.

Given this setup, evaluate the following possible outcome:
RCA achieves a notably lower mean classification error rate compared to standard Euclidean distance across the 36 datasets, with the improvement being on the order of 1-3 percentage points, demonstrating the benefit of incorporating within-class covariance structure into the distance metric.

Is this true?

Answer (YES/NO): NO